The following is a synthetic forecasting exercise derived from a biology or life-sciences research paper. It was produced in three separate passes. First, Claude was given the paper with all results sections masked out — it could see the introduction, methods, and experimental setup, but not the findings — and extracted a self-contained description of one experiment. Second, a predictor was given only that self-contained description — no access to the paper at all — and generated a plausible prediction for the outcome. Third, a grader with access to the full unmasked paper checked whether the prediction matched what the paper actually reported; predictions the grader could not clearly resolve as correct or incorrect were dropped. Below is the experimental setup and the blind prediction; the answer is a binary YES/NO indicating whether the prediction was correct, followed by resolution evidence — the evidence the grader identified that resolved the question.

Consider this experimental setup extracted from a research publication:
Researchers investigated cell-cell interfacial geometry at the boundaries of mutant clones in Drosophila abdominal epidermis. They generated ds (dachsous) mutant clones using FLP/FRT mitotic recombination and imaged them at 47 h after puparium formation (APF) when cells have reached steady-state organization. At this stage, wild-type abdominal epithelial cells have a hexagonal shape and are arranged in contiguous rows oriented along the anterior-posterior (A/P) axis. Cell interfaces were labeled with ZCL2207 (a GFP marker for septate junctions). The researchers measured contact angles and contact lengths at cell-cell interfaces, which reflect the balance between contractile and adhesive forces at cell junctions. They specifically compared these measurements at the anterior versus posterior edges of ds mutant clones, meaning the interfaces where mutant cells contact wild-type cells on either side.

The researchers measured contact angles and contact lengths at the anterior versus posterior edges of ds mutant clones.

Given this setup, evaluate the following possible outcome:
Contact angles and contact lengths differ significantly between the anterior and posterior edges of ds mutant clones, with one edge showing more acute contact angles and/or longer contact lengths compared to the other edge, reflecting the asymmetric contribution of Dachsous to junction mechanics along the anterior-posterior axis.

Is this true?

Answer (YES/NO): YES